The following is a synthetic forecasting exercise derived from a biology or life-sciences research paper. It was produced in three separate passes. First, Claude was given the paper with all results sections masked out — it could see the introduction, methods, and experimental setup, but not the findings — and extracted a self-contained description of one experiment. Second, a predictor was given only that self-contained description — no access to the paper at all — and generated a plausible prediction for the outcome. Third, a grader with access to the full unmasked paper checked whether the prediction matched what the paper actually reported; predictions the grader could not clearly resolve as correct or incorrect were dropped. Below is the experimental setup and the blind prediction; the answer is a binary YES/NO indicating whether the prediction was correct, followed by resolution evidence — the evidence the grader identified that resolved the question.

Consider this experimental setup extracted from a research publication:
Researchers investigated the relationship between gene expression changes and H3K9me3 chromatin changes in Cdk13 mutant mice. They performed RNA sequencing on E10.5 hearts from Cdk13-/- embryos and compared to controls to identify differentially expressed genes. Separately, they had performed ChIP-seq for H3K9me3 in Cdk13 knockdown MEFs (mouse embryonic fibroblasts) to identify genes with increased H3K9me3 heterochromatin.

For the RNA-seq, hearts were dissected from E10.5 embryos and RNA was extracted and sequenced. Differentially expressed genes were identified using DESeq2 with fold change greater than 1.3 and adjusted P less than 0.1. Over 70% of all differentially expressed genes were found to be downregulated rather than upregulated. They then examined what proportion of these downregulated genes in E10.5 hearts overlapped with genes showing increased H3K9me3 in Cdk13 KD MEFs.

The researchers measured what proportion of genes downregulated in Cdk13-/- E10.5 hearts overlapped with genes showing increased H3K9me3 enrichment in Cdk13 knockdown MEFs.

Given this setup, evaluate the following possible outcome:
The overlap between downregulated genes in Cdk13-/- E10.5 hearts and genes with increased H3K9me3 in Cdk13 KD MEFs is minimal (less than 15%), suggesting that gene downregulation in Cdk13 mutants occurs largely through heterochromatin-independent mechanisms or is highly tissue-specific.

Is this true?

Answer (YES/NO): NO